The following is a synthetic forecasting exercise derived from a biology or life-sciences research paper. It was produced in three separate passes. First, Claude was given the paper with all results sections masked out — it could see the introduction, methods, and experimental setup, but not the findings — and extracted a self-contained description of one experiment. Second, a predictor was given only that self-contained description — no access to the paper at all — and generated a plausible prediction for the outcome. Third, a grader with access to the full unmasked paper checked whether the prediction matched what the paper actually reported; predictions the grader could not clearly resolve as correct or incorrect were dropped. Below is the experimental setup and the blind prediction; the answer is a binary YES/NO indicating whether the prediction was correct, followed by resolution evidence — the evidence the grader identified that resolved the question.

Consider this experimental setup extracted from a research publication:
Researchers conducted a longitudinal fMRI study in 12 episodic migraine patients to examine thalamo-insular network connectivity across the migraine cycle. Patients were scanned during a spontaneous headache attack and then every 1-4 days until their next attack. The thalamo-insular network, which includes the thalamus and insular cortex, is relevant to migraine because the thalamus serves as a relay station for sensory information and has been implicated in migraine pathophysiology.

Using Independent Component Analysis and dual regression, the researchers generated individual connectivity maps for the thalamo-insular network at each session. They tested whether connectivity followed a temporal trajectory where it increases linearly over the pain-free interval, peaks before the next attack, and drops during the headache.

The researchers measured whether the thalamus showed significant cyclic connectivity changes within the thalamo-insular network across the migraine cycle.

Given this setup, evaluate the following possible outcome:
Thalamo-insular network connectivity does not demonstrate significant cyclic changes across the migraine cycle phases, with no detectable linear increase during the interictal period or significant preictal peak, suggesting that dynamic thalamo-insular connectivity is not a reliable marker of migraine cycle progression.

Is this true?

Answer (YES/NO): NO